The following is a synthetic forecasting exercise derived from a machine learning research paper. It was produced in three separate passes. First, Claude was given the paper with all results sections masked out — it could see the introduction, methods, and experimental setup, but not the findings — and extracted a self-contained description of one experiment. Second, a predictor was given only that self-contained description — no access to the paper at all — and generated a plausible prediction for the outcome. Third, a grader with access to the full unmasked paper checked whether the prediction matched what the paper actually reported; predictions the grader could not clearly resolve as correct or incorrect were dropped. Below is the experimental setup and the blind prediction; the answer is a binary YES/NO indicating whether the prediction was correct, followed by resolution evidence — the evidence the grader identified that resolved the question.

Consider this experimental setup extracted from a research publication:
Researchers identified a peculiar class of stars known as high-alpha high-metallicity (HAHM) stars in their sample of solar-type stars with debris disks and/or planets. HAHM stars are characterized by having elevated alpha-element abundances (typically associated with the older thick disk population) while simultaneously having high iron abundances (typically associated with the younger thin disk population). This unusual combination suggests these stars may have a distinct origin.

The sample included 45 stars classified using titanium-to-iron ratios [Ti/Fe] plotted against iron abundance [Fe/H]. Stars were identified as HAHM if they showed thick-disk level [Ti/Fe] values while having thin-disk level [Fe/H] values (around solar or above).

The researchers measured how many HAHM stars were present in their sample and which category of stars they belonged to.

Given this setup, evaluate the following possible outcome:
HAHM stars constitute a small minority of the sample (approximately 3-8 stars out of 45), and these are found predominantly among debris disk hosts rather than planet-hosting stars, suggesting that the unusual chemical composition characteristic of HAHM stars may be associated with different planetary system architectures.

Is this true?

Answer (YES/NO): NO